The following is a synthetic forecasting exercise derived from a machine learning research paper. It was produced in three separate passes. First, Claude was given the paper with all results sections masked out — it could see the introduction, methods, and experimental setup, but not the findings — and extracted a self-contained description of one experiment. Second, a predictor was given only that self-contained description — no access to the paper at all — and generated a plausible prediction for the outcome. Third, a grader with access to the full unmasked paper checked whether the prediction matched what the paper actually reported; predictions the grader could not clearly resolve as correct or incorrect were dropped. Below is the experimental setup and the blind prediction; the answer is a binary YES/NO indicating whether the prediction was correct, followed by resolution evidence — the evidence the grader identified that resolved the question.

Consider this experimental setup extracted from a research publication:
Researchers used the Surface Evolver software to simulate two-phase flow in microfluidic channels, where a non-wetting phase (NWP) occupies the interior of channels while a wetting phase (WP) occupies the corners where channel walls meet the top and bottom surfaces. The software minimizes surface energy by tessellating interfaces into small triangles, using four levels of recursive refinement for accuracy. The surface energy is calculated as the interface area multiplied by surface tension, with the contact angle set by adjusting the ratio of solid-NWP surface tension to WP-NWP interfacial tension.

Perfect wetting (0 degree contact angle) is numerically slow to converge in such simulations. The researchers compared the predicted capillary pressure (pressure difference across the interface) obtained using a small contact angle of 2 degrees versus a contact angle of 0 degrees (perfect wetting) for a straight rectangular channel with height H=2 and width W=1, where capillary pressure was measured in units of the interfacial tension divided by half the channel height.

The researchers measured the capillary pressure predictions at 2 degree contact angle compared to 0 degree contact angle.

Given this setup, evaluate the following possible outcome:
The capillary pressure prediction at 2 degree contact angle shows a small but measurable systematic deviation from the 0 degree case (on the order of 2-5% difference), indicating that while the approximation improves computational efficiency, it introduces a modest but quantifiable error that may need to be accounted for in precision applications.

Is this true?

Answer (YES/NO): NO